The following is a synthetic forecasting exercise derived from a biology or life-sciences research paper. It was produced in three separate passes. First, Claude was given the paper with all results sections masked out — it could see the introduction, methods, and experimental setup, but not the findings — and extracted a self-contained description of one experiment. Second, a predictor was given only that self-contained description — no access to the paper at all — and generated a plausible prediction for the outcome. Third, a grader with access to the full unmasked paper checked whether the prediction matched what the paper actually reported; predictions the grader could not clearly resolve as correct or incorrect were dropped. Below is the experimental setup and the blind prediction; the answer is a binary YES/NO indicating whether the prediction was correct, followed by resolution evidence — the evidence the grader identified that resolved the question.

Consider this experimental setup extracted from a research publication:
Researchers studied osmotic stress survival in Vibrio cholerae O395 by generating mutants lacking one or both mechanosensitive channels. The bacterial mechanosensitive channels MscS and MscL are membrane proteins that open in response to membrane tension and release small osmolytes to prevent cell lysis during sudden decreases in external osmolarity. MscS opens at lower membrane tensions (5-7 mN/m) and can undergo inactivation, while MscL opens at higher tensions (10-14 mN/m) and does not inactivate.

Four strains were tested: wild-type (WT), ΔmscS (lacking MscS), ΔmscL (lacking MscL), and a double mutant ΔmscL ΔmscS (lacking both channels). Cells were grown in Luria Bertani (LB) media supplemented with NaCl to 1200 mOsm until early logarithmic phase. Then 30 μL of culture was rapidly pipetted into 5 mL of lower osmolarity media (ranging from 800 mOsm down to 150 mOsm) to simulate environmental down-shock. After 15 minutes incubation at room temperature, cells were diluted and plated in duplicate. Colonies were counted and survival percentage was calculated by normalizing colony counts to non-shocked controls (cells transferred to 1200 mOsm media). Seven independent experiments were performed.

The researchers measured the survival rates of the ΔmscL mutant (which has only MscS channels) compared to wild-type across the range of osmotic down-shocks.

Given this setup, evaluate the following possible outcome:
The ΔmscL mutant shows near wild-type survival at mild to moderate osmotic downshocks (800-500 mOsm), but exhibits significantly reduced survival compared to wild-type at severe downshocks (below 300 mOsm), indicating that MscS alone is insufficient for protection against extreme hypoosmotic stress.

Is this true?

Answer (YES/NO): NO